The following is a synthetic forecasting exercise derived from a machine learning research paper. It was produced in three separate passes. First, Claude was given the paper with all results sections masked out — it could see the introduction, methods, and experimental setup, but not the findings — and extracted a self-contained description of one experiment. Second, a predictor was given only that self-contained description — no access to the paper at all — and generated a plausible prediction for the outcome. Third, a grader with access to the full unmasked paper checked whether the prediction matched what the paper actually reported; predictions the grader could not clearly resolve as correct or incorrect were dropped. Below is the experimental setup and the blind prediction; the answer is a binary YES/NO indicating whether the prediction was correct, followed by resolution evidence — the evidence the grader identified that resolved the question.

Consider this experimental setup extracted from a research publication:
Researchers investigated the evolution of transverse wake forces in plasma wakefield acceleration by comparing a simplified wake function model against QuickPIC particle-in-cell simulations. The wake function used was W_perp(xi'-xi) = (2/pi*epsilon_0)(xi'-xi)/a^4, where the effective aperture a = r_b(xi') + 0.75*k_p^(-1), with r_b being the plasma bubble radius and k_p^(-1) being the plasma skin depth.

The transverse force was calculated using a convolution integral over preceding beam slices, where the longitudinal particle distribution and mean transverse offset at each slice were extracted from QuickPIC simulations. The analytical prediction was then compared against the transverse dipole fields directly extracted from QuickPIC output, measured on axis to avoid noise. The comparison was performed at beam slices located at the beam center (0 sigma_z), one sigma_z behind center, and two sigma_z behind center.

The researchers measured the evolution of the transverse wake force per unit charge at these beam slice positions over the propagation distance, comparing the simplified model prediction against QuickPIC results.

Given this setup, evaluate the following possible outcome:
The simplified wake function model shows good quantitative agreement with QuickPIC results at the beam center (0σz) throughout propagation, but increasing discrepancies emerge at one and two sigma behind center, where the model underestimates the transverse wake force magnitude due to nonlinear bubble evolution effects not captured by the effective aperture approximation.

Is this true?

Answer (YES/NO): NO